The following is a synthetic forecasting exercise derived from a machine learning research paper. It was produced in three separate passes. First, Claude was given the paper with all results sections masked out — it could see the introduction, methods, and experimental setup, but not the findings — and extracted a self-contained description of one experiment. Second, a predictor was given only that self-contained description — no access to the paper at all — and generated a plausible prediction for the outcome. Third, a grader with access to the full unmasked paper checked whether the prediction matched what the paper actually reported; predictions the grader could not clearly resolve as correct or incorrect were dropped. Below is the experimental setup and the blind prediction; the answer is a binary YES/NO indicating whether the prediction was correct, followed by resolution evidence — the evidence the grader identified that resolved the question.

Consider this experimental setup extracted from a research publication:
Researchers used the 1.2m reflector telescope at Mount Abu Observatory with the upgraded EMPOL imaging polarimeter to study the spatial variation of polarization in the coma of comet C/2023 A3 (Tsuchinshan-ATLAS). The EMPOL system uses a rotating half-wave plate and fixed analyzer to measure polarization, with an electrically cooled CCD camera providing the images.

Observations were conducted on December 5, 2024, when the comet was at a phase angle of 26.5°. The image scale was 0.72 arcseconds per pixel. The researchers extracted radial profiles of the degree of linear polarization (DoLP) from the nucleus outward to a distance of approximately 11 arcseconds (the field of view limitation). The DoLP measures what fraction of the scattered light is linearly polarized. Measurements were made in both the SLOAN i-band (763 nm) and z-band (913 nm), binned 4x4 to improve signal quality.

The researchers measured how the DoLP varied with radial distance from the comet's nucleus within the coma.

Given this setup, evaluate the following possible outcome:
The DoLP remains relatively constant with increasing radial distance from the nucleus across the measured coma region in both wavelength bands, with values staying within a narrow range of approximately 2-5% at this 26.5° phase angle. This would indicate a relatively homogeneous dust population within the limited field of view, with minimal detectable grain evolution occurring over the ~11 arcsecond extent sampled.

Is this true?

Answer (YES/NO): NO